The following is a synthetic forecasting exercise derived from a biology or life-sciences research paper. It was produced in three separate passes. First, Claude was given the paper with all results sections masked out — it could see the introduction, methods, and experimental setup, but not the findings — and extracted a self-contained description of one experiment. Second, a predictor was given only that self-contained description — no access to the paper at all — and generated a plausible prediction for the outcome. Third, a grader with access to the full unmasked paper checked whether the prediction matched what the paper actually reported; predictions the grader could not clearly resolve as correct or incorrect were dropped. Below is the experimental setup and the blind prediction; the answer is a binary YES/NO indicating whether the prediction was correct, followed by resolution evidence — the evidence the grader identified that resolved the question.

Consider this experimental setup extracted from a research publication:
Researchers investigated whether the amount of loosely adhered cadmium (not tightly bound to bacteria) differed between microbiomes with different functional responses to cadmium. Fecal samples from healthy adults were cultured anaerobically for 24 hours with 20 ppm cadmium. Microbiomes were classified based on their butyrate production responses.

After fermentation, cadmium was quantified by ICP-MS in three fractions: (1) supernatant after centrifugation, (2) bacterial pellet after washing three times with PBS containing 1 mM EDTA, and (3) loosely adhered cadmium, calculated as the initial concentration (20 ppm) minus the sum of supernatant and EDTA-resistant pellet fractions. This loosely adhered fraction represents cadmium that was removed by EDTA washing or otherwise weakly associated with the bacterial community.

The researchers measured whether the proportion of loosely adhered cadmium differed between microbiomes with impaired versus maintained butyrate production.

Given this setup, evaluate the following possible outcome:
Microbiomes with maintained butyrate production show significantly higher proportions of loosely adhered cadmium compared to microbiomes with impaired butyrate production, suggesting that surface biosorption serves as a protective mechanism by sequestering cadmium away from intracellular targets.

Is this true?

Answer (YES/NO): NO